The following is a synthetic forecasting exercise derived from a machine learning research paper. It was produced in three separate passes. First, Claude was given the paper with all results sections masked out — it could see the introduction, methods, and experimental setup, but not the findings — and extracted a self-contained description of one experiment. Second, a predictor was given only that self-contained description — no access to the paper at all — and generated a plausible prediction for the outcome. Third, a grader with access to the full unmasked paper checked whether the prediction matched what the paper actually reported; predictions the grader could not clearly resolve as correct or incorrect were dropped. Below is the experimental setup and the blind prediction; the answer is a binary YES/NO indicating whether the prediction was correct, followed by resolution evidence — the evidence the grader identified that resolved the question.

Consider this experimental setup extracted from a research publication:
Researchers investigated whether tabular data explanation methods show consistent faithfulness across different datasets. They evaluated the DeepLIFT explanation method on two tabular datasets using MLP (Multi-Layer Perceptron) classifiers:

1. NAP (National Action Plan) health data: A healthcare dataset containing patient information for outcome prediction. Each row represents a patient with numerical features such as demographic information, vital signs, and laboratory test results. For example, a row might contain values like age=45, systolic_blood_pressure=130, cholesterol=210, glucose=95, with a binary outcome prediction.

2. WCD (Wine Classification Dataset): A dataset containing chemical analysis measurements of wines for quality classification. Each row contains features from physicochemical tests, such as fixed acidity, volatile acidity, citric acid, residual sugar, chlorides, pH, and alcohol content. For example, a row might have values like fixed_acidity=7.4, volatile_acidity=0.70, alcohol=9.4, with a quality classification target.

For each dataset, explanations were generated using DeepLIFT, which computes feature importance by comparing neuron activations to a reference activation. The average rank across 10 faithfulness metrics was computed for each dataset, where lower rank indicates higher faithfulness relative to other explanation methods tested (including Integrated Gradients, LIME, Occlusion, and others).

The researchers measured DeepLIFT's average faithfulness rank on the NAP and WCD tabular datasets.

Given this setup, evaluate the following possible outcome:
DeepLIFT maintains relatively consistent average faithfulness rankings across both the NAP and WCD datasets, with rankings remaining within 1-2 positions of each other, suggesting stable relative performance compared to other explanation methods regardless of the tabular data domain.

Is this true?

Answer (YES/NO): NO